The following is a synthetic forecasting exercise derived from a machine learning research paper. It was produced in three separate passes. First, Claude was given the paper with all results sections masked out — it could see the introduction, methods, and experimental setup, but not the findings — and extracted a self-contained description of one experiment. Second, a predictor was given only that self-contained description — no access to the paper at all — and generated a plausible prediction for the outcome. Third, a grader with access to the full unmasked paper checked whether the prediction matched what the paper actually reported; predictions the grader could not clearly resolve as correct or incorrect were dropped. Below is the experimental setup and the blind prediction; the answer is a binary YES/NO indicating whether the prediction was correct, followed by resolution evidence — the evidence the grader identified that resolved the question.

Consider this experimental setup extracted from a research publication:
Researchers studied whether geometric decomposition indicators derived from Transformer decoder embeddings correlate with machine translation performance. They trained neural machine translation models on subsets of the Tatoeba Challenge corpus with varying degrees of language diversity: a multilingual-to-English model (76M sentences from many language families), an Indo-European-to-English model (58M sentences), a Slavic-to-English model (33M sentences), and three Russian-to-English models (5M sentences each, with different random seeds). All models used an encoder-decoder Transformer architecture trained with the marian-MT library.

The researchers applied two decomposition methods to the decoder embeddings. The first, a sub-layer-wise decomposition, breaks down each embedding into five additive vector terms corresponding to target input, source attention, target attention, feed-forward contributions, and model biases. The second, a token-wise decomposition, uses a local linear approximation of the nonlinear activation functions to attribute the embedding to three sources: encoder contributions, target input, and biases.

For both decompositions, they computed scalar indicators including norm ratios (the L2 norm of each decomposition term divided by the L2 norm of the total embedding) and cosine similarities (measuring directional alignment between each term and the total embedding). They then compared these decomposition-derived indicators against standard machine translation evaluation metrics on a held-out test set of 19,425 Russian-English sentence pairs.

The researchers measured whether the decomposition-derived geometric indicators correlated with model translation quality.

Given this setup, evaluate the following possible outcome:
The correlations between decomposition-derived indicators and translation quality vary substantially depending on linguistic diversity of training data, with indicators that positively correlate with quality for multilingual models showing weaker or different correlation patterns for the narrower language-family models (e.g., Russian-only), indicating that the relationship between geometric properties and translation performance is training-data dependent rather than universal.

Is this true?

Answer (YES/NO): NO